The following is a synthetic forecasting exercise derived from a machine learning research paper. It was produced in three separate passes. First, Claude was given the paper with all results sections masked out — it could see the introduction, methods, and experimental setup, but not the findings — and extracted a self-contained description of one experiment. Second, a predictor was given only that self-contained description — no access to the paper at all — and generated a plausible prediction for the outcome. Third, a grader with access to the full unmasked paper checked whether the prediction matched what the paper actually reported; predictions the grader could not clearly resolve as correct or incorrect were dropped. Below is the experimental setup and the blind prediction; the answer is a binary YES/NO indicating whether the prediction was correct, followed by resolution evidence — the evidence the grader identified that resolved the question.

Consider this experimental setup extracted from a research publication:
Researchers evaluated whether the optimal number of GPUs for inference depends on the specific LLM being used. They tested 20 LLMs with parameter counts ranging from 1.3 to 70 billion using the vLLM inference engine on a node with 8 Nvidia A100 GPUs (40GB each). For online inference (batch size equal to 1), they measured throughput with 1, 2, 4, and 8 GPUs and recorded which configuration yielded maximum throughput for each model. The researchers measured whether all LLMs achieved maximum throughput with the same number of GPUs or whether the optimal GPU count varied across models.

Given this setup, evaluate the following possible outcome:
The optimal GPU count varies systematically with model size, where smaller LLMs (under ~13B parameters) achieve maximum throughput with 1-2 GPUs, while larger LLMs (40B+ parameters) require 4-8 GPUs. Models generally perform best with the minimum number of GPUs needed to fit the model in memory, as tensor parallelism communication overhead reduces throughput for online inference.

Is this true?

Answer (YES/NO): NO